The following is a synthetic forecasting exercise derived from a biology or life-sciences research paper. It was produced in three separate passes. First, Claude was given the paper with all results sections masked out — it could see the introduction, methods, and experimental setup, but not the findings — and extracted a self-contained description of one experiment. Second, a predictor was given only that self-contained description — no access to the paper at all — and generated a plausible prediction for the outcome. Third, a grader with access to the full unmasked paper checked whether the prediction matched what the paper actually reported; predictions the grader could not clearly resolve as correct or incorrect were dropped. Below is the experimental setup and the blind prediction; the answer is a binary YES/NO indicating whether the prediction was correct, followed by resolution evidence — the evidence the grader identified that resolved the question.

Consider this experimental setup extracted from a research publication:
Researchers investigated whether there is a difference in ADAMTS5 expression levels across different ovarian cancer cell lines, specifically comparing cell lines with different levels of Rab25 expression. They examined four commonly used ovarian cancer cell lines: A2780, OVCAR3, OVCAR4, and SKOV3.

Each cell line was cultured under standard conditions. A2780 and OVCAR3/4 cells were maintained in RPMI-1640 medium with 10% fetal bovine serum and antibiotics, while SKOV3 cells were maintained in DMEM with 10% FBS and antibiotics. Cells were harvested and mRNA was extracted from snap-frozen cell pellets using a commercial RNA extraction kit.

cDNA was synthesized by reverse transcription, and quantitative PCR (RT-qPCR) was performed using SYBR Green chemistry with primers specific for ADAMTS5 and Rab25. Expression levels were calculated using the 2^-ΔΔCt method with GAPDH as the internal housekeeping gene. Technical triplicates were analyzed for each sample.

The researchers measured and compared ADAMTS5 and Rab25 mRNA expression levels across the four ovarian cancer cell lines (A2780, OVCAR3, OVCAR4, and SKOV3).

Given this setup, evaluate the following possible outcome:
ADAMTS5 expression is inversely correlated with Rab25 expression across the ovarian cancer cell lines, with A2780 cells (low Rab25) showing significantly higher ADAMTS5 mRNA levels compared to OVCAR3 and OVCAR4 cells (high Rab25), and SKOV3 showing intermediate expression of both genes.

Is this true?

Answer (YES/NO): NO